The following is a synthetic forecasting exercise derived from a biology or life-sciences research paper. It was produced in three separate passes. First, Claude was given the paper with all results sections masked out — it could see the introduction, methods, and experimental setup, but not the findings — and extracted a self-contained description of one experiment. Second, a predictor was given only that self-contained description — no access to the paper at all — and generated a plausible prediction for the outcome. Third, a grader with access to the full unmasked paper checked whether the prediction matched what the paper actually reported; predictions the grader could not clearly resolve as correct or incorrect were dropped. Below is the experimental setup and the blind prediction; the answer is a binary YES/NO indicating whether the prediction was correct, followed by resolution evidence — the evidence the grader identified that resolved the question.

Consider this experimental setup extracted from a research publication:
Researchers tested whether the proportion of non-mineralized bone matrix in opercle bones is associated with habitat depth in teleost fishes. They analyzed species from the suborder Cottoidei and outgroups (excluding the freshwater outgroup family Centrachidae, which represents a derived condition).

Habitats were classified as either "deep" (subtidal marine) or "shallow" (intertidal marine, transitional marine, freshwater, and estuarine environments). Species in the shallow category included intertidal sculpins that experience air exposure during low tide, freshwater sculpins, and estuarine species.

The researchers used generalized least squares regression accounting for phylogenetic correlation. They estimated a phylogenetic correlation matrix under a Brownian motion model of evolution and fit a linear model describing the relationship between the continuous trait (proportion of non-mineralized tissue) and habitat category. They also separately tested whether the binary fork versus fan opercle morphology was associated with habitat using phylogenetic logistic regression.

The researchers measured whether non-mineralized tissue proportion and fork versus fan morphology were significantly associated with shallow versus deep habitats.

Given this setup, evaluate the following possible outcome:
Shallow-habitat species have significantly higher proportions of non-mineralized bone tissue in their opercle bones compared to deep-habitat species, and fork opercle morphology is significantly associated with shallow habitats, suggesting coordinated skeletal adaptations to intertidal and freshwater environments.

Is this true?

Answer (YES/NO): NO